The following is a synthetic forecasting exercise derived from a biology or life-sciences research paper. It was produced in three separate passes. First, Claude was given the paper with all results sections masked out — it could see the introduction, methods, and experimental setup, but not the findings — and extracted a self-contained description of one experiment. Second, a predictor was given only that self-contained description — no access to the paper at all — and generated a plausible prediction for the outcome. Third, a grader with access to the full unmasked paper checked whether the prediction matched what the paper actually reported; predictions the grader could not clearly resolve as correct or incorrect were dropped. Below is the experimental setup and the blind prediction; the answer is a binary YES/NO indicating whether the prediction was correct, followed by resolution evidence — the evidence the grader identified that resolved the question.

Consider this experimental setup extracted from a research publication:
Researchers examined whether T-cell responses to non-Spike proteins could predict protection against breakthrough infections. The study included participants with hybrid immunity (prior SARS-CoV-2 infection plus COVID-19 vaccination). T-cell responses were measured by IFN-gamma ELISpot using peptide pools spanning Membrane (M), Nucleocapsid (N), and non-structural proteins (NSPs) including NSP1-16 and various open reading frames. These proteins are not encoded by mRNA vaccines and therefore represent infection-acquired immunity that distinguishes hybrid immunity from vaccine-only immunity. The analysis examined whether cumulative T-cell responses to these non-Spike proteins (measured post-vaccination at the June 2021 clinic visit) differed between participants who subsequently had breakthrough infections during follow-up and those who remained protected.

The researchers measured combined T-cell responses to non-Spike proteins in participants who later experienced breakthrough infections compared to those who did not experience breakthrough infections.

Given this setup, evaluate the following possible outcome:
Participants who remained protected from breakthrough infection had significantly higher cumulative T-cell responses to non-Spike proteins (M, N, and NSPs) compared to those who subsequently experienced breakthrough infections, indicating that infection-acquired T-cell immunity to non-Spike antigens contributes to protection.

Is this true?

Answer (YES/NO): NO